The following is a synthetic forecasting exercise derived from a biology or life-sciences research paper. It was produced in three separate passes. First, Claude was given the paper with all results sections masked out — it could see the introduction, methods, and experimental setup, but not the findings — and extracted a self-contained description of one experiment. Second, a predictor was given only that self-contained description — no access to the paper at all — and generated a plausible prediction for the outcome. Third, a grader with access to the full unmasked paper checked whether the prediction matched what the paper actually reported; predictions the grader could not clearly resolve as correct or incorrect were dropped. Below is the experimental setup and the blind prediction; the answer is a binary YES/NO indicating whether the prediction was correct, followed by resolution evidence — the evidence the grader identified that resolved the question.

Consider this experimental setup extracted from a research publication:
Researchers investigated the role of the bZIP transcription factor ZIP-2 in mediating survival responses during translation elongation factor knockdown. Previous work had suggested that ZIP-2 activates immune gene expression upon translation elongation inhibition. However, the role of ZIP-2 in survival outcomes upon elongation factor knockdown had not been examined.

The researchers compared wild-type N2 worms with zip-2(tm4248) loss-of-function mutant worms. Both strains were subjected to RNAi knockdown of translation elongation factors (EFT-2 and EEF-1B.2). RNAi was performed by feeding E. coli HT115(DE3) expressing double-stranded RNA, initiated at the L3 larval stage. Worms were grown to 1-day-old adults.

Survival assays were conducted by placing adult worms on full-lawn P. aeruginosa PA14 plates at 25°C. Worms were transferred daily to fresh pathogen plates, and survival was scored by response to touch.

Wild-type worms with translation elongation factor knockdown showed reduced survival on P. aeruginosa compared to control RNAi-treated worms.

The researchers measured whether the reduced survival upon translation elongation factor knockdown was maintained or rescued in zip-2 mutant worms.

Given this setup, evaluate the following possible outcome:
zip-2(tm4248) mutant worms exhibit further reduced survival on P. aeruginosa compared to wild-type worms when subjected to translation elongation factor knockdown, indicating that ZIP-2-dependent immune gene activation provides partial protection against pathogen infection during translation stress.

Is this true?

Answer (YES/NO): NO